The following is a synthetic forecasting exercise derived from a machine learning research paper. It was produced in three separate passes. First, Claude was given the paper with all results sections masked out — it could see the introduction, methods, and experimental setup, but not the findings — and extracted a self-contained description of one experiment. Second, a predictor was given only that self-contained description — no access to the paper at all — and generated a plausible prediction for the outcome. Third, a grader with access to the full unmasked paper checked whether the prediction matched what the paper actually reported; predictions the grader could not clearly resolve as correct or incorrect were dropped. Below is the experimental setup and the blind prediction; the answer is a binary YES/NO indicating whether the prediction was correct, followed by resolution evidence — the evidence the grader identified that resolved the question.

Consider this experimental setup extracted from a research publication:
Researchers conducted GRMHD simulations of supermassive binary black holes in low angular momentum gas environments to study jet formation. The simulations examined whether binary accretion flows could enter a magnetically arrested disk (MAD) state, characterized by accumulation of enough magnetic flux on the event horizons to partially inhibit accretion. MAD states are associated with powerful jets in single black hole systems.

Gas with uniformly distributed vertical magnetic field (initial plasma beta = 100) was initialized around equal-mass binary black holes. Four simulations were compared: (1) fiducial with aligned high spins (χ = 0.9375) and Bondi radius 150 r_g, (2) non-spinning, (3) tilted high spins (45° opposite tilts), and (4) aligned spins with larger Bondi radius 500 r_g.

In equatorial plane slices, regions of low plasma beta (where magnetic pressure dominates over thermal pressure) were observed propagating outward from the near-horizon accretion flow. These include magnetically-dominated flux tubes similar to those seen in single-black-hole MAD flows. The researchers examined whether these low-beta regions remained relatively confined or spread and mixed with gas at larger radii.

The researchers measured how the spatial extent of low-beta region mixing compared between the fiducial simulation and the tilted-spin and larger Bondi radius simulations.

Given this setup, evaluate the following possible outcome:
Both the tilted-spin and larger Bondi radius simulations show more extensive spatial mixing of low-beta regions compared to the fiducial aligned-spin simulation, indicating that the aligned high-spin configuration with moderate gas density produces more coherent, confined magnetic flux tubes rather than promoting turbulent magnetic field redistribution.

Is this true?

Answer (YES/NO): YES